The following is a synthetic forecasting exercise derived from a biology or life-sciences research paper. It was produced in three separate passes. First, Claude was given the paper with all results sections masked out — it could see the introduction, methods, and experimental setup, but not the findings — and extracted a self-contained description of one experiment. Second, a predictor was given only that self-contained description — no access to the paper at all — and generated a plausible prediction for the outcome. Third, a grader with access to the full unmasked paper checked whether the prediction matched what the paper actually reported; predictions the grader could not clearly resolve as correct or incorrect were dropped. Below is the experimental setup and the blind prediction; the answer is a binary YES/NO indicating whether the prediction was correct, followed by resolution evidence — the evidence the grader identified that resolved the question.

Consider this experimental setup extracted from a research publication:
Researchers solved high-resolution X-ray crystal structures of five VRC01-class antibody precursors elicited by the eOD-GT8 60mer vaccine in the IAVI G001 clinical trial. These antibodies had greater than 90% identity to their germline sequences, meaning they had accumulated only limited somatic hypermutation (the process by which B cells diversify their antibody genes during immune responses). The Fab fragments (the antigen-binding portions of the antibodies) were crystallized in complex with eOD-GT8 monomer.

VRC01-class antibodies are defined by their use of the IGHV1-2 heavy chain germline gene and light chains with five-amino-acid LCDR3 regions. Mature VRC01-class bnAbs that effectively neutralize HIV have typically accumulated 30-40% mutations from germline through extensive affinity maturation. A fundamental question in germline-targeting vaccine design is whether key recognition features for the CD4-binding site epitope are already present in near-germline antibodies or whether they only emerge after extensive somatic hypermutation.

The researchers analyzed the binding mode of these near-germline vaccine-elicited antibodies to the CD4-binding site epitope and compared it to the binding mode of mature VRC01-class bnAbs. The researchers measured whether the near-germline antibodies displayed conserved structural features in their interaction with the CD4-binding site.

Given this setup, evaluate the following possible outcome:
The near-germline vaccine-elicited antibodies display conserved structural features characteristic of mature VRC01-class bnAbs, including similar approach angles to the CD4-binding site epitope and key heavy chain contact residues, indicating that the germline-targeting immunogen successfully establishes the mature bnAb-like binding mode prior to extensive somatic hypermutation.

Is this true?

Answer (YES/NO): YES